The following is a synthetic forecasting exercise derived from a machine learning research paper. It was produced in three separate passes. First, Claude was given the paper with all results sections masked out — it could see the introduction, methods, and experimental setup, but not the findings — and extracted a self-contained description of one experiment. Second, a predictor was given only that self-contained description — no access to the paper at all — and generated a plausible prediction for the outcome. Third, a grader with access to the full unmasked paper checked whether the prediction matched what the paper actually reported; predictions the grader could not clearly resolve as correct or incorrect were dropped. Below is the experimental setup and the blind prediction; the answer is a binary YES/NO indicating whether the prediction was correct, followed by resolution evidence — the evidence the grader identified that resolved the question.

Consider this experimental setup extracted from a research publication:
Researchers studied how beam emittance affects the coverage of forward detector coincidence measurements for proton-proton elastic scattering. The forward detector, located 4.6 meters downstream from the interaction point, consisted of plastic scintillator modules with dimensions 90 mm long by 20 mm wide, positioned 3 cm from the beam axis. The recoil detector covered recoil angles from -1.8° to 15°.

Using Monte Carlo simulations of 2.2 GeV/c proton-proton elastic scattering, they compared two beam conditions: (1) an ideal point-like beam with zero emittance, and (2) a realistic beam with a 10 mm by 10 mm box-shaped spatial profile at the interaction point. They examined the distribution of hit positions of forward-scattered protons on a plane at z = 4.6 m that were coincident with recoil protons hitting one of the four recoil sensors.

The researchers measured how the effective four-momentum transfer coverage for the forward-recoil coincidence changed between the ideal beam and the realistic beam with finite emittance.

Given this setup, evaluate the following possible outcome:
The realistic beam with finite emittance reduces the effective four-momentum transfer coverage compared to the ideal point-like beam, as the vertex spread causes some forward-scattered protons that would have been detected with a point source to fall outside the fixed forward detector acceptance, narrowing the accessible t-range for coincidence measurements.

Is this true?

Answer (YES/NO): YES